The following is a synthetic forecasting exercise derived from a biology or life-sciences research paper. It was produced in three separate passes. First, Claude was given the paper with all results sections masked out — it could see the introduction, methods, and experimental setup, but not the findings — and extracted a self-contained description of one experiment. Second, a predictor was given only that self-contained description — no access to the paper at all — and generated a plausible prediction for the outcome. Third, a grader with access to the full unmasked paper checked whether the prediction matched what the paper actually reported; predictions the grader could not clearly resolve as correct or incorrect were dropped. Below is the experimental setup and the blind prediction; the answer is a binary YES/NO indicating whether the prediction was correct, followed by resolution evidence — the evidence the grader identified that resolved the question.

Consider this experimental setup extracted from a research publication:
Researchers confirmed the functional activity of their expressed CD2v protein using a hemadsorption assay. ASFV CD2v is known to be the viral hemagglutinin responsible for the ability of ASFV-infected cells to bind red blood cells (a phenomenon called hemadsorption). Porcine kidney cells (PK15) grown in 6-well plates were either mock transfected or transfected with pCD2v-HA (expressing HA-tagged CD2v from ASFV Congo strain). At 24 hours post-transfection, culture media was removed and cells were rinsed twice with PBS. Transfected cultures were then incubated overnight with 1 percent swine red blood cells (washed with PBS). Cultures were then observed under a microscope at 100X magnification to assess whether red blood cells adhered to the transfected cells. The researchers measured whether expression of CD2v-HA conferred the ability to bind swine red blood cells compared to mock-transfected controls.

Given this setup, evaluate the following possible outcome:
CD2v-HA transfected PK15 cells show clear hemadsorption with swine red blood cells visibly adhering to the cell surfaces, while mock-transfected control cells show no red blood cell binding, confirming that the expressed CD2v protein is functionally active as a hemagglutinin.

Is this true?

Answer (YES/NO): YES